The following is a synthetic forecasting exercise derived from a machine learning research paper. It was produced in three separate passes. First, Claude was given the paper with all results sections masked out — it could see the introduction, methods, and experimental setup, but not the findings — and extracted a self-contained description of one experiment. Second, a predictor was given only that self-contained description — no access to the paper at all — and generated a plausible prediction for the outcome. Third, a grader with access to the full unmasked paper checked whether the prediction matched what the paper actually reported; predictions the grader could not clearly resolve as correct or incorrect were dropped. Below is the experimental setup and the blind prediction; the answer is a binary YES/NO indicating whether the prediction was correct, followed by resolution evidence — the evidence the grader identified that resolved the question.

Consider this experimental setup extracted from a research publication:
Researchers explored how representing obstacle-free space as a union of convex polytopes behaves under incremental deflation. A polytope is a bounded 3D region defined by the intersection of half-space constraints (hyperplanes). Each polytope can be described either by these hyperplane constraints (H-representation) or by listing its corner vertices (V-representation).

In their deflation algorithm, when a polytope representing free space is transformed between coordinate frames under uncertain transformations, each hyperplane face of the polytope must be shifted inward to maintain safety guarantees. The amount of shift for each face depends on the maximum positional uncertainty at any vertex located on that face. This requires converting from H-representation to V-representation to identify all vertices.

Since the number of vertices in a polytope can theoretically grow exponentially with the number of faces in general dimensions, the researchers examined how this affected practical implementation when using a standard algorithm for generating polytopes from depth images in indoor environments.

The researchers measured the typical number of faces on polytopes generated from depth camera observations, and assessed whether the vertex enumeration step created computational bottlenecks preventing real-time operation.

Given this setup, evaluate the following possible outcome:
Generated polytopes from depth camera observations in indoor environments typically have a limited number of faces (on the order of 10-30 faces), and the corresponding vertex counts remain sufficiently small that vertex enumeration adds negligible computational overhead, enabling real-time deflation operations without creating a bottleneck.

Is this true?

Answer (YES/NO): YES